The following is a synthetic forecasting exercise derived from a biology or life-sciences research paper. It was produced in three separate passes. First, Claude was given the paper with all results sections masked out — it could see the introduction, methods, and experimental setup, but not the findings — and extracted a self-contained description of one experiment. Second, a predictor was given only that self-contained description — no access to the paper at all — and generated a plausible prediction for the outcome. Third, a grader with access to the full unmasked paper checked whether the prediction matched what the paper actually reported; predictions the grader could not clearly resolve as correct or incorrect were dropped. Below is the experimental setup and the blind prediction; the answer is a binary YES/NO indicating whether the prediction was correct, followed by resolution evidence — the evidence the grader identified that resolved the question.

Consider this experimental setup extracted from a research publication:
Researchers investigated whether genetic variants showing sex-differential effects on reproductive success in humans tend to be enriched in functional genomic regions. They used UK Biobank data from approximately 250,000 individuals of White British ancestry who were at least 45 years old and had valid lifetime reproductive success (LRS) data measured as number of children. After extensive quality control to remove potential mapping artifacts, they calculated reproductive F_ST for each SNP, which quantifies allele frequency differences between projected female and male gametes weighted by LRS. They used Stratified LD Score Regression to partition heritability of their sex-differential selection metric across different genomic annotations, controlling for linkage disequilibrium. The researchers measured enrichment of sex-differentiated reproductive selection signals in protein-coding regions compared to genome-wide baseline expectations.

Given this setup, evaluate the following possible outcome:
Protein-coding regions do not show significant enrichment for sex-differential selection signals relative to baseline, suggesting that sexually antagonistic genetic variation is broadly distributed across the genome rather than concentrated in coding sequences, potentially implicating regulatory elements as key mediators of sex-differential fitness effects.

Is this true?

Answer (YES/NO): NO